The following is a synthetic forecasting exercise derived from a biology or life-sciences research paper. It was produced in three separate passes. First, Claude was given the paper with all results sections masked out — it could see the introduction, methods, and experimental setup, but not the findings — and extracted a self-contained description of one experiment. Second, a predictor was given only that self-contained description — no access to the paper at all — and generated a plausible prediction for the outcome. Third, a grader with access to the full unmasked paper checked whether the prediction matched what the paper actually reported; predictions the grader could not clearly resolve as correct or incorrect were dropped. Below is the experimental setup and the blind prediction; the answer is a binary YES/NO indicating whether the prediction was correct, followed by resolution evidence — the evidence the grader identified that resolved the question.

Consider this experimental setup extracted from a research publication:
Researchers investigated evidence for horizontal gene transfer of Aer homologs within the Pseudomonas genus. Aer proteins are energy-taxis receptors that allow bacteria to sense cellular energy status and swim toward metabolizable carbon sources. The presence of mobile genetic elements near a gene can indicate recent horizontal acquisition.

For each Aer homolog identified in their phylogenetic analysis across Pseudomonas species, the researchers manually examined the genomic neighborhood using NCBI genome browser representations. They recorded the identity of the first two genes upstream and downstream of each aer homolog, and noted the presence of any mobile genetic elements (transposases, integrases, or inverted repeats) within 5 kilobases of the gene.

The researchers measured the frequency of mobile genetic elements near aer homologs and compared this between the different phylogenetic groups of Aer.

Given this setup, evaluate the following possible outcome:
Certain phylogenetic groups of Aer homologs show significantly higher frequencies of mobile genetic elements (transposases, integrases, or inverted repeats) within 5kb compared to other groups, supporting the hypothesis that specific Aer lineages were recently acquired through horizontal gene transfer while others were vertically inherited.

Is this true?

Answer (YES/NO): YES